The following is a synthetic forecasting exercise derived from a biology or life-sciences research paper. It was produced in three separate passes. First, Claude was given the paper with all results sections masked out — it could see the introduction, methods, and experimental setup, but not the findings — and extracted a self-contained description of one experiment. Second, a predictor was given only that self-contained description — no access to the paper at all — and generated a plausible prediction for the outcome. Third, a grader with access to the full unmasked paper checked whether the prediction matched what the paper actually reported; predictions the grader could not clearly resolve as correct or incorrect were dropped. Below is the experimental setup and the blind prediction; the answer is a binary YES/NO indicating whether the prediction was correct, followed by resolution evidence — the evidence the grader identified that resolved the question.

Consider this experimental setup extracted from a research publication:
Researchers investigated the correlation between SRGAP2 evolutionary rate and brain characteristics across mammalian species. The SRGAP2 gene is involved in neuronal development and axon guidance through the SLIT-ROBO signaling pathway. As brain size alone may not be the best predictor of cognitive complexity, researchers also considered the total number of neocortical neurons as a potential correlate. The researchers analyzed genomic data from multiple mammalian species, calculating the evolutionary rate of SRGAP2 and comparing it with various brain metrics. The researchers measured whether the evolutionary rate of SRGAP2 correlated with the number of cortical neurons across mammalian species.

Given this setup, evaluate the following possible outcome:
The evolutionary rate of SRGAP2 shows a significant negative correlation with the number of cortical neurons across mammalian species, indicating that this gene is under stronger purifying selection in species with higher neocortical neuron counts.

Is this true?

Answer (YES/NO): NO